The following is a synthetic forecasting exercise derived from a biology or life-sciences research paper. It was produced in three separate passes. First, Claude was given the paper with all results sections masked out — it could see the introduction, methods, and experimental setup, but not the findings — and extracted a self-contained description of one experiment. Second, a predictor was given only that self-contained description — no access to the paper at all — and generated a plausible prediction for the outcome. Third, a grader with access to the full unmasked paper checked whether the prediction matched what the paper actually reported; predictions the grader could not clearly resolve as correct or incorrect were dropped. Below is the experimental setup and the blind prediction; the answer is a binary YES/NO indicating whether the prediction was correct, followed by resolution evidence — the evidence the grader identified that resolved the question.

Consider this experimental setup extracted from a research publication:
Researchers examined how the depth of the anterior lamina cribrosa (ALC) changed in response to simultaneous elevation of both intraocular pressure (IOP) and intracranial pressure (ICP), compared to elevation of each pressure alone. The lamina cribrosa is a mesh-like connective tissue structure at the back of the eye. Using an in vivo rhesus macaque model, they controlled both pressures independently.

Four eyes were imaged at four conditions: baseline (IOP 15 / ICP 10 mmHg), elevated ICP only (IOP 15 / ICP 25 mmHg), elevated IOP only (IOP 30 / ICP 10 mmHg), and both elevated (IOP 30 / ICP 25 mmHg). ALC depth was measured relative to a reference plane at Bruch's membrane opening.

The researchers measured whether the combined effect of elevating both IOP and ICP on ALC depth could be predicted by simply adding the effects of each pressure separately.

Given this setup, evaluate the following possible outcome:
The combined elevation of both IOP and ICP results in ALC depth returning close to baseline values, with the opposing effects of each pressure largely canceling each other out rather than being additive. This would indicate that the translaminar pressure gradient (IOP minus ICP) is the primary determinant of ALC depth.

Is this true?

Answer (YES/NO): NO